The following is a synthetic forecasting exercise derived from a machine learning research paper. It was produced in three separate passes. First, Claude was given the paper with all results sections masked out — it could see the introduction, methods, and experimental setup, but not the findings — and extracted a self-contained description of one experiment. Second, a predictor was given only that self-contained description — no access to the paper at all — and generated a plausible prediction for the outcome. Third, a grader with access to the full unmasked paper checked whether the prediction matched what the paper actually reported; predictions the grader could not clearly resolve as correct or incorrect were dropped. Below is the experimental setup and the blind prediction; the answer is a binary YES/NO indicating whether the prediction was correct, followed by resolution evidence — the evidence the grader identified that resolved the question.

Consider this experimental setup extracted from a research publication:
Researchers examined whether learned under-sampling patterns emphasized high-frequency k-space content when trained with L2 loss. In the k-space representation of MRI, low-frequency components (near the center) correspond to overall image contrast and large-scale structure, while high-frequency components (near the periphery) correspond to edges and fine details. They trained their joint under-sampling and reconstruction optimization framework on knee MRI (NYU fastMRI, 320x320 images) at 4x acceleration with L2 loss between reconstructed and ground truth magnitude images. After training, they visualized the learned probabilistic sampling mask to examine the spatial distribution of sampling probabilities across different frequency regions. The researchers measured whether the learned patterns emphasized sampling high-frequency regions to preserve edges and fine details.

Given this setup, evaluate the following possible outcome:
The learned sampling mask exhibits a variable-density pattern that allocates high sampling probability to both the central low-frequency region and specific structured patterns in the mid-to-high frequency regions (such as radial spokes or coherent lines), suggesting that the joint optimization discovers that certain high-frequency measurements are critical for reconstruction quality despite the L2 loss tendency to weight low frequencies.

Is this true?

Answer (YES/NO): NO